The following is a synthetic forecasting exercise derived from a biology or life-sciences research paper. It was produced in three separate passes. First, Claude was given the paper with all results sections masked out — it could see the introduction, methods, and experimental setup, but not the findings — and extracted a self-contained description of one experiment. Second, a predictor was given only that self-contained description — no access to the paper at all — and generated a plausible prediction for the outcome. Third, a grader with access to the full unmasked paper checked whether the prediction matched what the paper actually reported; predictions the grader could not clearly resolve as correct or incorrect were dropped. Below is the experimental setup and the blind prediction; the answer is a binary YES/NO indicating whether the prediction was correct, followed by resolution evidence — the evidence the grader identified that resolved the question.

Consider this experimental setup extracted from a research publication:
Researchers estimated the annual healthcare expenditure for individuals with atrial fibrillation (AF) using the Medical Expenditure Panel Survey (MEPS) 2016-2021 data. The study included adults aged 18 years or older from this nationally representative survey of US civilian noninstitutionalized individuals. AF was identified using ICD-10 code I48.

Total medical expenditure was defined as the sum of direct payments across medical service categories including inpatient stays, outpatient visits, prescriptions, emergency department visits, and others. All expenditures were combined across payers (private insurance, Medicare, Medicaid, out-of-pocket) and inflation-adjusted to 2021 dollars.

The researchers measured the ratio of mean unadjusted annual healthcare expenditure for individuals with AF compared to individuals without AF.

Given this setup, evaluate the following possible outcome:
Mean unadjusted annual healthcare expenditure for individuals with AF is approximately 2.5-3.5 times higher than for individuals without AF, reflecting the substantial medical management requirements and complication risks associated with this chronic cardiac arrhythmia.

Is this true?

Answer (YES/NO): YES